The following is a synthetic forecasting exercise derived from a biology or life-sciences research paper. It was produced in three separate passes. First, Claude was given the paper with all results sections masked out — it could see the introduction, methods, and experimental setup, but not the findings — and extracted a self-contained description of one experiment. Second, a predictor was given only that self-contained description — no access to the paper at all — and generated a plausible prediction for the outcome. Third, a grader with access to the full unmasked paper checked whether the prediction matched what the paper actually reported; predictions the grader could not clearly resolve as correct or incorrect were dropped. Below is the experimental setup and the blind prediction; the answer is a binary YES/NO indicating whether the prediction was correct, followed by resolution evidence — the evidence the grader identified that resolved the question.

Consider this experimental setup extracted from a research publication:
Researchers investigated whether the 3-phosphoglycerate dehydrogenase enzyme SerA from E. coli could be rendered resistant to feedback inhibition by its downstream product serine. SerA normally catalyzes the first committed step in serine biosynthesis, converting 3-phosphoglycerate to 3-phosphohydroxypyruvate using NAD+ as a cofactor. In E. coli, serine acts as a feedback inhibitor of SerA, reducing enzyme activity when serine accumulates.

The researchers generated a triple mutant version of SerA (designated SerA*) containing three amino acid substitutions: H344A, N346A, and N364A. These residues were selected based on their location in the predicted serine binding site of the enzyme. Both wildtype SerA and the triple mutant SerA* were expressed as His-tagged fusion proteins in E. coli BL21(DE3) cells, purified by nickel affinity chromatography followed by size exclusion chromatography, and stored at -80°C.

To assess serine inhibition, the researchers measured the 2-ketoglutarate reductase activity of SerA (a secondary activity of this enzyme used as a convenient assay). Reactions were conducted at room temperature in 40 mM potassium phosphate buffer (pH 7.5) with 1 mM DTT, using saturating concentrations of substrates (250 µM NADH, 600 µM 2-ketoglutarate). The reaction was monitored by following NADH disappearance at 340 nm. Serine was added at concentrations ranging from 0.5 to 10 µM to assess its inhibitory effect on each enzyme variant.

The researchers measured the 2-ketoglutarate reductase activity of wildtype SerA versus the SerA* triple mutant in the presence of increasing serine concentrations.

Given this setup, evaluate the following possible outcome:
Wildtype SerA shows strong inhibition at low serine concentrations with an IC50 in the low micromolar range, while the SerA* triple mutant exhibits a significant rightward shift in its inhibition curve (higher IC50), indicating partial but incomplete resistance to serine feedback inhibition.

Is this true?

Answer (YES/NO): NO